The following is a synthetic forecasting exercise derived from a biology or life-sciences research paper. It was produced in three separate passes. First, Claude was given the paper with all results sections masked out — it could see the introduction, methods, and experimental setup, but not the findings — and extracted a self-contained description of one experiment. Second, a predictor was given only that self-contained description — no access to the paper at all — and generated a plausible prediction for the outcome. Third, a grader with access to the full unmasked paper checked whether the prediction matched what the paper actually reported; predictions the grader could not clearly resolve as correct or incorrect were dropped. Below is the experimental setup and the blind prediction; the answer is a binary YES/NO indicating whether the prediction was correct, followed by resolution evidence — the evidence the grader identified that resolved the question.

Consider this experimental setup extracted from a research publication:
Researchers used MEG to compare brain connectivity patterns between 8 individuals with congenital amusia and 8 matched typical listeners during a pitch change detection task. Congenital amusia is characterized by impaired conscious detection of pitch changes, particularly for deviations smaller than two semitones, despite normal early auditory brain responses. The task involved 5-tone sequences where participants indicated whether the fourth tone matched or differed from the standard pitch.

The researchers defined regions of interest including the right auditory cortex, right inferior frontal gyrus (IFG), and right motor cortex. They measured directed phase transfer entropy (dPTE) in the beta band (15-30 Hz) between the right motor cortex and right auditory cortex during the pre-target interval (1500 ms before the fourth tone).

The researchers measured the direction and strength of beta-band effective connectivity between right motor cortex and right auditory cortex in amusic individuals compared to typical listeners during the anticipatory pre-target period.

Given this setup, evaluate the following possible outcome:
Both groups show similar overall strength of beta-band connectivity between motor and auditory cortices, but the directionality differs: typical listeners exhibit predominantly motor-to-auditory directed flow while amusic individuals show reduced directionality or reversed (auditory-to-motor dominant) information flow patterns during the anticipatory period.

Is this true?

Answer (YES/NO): NO